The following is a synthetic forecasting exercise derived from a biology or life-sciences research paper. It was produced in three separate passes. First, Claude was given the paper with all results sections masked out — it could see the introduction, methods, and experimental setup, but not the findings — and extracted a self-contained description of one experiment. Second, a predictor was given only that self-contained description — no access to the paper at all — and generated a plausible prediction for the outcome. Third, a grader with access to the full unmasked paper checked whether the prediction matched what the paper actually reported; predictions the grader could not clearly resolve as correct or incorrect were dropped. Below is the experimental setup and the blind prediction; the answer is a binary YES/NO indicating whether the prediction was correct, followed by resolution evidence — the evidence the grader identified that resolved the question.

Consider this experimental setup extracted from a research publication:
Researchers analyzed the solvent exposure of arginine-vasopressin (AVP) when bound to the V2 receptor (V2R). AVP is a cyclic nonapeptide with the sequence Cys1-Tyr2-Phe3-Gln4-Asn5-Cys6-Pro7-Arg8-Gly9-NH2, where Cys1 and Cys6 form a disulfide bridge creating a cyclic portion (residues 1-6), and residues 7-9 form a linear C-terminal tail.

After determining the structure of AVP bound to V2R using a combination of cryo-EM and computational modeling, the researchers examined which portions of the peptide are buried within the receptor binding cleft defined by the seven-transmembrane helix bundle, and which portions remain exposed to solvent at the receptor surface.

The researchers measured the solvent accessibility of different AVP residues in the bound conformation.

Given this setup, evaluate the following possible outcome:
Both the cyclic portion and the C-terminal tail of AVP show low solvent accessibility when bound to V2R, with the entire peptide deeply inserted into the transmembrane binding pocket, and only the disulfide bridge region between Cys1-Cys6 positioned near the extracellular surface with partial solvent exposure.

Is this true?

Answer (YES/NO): NO